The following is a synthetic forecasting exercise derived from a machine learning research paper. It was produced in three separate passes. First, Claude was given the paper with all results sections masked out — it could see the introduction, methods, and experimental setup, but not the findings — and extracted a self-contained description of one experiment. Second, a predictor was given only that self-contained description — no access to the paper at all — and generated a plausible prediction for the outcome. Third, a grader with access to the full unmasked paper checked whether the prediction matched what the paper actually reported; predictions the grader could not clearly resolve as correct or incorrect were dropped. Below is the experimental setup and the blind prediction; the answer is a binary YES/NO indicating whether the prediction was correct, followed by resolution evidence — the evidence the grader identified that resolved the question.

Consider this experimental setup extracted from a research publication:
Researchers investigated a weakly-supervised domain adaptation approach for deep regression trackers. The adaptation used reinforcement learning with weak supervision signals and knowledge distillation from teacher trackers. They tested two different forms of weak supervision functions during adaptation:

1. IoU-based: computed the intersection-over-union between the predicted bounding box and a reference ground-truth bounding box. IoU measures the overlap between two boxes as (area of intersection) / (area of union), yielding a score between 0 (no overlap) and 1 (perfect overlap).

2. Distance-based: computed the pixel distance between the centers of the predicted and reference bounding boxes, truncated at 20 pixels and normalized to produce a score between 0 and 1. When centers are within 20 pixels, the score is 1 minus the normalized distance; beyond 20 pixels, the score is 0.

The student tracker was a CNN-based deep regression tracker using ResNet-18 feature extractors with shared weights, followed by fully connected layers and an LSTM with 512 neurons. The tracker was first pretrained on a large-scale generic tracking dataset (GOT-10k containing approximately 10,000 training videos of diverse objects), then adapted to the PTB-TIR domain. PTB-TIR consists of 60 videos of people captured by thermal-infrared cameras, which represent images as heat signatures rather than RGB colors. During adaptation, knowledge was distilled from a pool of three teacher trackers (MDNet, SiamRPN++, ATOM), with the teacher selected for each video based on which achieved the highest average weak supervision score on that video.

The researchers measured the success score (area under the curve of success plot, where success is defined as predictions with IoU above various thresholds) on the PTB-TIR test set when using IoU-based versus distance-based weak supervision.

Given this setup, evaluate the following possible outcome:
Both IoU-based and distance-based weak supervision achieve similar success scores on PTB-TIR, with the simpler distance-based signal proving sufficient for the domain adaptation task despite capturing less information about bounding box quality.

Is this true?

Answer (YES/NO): NO